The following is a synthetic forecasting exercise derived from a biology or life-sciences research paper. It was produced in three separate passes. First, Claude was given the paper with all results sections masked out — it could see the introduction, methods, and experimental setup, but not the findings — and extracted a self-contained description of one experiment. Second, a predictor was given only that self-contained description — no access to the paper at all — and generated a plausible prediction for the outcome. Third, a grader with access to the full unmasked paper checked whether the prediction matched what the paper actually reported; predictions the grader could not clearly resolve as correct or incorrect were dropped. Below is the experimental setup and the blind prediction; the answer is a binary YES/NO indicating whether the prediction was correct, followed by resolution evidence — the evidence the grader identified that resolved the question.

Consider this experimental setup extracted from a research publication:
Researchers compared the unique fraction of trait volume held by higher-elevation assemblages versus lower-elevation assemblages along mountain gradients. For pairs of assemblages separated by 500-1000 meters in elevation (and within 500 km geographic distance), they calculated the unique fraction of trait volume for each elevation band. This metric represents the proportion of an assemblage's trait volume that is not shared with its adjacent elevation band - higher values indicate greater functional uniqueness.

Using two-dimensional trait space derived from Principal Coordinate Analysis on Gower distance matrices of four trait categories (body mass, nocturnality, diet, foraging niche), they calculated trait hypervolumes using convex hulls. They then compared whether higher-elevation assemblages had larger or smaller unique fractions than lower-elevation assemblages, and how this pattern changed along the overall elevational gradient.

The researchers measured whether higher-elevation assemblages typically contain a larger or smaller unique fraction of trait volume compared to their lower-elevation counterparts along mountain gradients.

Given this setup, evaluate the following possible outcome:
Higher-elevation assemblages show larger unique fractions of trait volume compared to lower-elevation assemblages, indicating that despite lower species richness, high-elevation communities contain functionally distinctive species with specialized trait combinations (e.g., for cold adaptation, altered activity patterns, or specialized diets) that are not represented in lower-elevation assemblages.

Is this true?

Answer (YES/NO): NO